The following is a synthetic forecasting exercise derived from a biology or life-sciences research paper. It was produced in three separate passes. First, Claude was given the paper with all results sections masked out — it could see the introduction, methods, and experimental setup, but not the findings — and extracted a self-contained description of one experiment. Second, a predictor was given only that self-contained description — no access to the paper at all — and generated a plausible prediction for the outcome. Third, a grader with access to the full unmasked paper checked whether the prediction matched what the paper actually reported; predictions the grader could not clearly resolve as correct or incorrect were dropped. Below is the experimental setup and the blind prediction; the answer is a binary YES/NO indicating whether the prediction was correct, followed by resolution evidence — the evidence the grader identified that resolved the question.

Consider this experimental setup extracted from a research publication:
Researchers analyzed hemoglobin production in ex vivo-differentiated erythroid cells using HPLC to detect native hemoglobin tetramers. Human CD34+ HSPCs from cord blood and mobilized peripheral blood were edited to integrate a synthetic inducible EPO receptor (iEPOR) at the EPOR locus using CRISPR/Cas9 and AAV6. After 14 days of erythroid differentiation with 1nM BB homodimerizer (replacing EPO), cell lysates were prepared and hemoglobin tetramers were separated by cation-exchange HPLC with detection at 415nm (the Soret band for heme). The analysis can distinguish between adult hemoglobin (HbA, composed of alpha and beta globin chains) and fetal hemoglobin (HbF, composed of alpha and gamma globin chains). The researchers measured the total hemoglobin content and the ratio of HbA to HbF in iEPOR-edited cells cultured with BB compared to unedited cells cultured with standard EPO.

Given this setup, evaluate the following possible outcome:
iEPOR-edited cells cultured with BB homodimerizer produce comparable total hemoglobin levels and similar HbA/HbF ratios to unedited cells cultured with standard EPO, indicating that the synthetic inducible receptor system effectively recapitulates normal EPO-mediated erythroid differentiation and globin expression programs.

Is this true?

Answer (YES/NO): YES